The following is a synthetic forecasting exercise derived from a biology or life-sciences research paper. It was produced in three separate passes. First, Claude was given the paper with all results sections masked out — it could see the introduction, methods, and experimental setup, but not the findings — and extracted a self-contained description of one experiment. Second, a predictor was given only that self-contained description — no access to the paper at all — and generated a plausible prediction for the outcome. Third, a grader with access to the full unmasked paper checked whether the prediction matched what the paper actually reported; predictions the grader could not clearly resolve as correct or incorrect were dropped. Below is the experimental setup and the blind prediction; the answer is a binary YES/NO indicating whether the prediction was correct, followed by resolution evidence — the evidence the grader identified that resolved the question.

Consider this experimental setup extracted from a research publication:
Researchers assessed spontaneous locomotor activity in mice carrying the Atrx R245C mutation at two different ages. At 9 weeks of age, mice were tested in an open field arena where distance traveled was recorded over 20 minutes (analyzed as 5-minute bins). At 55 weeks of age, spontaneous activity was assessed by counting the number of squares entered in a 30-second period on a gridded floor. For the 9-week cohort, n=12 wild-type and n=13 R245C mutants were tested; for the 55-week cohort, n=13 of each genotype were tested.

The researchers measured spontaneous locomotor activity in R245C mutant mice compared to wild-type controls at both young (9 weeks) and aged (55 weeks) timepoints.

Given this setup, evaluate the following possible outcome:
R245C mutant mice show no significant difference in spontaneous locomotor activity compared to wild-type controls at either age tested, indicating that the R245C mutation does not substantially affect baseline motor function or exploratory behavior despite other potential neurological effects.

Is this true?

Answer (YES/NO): NO